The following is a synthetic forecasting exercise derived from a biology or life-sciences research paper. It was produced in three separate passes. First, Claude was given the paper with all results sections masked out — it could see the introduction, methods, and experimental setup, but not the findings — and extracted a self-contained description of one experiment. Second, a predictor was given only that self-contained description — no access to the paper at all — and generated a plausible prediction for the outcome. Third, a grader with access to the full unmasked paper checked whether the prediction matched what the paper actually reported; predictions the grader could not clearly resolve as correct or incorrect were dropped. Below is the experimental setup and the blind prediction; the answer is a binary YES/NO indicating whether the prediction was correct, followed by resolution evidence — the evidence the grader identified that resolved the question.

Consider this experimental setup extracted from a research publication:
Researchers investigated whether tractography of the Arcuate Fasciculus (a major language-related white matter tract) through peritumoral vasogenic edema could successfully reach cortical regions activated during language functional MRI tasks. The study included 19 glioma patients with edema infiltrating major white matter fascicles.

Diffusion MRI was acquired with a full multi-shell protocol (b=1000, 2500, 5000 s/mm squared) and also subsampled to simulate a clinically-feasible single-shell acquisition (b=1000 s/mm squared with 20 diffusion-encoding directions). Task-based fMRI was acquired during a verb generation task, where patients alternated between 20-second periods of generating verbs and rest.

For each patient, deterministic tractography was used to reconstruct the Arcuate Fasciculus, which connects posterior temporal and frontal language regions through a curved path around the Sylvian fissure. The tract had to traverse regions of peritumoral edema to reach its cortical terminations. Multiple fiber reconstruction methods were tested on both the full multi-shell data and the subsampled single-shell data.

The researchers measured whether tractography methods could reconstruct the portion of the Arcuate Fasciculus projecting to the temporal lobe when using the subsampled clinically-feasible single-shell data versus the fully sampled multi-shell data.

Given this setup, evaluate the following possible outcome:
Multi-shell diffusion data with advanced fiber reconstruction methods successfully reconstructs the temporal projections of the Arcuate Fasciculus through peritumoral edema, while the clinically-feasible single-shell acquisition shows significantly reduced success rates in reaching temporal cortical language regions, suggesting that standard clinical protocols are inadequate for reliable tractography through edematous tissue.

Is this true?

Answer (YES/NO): NO